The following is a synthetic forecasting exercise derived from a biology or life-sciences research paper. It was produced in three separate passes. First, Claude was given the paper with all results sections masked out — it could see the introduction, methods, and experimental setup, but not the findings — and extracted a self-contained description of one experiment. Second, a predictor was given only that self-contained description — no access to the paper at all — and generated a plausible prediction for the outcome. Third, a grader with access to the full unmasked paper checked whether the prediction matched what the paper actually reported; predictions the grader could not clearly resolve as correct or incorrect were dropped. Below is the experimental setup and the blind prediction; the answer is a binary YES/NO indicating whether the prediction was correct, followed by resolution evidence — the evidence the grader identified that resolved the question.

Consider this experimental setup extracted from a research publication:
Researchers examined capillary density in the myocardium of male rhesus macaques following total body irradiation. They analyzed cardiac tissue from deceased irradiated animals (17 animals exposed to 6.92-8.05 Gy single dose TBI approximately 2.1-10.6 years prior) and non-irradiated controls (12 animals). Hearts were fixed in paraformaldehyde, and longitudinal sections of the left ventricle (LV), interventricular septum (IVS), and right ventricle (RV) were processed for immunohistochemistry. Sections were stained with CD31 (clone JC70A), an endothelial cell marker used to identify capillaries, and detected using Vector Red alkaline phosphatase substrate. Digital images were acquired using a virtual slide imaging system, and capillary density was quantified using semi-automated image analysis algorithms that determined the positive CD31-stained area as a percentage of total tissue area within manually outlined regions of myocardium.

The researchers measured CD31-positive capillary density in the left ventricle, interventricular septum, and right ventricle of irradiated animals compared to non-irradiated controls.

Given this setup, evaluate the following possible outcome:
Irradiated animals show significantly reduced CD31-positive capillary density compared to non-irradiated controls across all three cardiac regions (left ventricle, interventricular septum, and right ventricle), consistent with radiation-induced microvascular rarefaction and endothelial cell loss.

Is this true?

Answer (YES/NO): NO